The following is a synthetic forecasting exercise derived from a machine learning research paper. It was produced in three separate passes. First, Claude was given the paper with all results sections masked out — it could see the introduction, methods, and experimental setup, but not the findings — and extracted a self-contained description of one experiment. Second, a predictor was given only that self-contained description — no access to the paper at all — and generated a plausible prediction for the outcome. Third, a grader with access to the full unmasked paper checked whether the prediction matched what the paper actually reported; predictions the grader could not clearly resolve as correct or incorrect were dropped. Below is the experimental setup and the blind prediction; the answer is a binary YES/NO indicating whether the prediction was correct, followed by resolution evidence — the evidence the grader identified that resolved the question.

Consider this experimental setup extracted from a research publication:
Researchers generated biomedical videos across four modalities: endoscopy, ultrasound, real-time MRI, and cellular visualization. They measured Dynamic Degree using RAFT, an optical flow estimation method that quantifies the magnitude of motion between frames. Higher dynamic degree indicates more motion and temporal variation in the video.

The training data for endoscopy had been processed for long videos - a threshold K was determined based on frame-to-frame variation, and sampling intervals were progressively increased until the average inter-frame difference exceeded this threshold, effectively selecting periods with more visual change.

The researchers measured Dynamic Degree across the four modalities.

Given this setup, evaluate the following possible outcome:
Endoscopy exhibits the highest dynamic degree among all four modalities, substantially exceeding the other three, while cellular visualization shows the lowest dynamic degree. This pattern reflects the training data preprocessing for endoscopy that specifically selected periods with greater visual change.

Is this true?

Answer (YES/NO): YES